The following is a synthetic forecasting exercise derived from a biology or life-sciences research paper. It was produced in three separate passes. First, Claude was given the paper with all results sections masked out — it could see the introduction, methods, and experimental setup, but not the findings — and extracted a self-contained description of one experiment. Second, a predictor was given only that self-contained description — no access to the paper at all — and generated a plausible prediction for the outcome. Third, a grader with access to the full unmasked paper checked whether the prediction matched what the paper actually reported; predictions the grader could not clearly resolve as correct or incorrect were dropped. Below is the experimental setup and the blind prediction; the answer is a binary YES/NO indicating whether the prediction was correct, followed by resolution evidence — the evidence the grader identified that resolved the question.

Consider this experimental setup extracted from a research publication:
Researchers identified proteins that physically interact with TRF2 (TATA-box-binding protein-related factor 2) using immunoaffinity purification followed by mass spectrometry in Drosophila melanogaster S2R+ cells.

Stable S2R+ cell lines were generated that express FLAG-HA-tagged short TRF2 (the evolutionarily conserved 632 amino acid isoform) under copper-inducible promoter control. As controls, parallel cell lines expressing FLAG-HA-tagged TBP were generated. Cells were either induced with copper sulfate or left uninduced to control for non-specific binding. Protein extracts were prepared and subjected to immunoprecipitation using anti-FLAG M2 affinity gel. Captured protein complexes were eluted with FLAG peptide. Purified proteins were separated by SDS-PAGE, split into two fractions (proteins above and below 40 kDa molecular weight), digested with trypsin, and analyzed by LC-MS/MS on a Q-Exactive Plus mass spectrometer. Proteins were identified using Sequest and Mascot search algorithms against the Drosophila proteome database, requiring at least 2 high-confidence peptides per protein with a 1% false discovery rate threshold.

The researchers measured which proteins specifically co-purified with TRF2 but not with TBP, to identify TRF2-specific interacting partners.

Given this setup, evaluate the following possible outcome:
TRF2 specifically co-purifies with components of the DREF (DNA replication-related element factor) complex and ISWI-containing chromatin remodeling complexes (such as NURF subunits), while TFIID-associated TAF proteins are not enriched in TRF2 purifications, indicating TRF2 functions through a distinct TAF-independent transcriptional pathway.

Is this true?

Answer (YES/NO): NO